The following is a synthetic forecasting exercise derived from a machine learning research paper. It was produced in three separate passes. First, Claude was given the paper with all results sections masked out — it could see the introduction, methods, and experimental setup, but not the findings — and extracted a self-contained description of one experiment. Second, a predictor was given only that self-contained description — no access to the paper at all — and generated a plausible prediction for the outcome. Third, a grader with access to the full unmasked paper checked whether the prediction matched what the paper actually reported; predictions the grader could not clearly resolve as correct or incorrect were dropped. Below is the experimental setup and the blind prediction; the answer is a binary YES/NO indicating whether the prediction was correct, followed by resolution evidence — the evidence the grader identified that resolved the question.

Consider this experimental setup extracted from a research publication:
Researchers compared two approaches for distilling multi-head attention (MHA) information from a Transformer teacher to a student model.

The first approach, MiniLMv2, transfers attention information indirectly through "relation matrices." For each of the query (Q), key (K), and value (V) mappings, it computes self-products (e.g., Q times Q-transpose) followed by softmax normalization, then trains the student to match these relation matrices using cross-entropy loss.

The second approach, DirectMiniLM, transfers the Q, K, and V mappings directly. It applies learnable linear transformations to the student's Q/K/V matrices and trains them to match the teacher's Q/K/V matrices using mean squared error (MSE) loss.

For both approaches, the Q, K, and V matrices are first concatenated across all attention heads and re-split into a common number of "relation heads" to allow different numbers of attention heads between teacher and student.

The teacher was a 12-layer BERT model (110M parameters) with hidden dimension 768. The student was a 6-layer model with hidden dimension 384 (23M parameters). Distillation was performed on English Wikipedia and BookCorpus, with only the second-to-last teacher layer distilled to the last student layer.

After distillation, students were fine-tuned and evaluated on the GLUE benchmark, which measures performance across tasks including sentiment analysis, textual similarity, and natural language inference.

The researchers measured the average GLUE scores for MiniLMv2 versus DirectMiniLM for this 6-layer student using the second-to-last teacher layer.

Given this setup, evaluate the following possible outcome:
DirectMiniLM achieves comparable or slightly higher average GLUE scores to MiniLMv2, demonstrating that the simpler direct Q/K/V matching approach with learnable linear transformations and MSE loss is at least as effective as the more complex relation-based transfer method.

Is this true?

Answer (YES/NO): NO